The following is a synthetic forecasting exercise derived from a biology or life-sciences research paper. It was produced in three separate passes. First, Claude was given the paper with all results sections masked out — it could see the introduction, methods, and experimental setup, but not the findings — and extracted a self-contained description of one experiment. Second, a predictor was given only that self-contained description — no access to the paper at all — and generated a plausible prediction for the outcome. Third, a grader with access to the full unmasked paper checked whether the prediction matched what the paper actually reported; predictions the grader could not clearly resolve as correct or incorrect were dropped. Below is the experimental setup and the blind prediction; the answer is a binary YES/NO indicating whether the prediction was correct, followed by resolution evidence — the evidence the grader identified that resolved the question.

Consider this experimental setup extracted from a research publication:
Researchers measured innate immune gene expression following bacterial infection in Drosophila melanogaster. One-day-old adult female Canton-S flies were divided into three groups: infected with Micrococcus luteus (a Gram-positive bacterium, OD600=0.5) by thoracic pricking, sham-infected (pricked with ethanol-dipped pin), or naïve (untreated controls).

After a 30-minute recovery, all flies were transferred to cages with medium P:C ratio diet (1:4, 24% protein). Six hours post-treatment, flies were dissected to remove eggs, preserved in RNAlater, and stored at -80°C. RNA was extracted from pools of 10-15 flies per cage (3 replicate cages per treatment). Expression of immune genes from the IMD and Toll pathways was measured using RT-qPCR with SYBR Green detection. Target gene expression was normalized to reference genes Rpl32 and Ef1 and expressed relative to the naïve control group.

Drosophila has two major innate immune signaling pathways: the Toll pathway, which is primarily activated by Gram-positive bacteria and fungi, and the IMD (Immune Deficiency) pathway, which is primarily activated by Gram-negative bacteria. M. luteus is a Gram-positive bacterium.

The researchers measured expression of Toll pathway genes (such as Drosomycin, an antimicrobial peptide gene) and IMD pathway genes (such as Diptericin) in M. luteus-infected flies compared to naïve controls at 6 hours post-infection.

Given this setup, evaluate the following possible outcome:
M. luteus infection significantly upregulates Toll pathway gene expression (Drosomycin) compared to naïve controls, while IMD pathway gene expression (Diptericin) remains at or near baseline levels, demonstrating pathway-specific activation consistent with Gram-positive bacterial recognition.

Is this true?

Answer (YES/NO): NO